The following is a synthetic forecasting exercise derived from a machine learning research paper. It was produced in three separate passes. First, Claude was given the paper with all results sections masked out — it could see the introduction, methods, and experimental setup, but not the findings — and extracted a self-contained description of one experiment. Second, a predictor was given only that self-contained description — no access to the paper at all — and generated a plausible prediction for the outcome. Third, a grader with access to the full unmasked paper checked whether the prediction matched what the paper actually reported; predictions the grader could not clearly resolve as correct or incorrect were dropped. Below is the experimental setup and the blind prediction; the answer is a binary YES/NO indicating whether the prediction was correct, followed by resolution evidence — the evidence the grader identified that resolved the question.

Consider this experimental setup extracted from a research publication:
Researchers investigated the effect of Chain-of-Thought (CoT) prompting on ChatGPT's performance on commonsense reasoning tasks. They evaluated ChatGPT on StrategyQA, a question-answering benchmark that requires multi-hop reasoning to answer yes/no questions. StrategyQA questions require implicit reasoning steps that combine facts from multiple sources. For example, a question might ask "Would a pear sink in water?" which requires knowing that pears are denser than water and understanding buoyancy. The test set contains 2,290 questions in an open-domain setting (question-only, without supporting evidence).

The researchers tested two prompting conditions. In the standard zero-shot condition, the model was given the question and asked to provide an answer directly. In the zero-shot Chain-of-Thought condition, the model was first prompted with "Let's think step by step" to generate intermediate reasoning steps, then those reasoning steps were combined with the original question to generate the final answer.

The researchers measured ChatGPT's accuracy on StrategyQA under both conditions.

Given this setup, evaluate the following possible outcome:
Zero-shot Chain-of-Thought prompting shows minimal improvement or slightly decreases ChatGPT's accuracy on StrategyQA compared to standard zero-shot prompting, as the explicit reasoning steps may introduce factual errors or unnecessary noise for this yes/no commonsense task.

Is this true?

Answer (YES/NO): NO